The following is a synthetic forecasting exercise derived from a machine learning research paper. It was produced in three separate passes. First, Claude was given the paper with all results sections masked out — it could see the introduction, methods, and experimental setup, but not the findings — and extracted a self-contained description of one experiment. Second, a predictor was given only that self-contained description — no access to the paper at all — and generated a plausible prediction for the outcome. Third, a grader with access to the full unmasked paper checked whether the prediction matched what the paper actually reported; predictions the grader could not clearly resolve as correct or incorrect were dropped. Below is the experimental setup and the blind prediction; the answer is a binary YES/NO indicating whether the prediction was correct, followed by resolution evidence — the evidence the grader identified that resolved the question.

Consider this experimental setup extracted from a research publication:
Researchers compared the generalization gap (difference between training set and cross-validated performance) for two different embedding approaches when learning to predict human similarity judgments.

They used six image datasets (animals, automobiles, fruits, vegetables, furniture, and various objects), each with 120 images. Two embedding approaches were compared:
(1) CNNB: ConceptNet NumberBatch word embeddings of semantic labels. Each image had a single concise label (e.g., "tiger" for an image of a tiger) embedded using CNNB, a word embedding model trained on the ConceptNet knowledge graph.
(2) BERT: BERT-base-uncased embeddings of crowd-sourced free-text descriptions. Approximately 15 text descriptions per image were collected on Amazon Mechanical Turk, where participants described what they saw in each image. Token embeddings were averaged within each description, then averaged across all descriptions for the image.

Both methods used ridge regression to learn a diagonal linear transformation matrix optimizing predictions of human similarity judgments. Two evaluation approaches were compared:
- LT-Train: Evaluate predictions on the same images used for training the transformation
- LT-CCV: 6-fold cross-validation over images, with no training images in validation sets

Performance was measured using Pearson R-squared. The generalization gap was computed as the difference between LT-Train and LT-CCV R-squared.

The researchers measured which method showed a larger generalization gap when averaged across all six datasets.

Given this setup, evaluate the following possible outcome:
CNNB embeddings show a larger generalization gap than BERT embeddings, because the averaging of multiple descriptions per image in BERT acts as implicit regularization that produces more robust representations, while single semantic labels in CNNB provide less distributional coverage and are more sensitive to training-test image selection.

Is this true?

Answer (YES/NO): NO